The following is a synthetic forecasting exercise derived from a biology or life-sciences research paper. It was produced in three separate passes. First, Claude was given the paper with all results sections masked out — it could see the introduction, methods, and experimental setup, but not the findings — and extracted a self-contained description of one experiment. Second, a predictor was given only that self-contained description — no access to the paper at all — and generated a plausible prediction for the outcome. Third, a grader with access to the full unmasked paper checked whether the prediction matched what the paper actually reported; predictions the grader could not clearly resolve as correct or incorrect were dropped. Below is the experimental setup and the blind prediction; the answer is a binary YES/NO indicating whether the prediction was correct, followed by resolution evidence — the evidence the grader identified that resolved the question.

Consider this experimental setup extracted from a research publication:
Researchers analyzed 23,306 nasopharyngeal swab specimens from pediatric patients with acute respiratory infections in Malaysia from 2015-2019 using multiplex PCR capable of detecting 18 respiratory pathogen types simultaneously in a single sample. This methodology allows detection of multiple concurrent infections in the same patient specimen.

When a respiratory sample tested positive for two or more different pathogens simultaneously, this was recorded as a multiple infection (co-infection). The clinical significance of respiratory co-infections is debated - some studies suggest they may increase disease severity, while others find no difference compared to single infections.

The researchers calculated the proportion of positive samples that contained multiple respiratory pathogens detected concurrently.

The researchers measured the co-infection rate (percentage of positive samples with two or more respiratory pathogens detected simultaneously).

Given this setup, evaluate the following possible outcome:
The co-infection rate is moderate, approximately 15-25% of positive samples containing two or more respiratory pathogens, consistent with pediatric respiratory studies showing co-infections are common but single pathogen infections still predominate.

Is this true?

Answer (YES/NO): YES